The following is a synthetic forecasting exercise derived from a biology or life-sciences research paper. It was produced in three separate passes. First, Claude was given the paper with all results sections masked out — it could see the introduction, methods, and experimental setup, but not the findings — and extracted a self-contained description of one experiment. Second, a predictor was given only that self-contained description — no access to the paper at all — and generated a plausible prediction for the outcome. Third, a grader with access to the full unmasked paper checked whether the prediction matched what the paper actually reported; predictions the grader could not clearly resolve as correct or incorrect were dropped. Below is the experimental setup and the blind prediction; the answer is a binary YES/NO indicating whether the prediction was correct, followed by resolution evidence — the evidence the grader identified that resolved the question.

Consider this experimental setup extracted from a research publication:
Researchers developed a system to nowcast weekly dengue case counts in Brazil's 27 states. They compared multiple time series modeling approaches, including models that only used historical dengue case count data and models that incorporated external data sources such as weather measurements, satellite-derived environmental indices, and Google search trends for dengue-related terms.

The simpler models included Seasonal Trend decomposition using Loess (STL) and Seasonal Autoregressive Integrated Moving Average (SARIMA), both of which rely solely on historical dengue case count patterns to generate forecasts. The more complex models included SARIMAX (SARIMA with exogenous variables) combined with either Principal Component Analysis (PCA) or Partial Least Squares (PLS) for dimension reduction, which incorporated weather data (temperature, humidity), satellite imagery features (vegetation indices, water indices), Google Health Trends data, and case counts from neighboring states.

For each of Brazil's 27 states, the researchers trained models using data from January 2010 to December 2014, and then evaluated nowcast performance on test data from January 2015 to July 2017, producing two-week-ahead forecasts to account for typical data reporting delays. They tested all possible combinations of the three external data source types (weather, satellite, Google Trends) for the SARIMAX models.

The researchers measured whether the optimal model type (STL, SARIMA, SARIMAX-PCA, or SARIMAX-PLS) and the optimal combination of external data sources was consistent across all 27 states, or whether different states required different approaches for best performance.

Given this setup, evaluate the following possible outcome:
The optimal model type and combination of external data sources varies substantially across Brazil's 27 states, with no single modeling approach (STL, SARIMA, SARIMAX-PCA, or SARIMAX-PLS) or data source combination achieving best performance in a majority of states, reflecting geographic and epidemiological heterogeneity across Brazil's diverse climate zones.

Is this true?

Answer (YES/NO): NO